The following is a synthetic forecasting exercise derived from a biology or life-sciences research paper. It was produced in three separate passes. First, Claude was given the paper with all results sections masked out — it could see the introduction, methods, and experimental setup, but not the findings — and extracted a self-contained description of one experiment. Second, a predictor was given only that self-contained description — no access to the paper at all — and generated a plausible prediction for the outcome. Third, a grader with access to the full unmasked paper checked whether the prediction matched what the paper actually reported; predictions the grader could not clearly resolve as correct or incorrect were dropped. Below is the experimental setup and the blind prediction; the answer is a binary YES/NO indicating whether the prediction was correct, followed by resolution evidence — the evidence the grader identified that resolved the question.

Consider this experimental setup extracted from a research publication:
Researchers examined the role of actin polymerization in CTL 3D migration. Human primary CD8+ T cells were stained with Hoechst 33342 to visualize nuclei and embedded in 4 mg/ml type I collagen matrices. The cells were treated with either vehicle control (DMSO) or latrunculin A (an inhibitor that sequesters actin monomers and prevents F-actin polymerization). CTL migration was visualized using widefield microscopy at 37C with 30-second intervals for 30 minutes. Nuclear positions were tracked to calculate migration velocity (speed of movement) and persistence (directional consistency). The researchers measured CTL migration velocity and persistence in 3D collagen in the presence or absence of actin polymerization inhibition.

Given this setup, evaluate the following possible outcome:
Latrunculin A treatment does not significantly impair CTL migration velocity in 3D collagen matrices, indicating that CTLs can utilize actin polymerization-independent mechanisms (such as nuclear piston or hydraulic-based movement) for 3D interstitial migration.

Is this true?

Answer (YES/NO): NO